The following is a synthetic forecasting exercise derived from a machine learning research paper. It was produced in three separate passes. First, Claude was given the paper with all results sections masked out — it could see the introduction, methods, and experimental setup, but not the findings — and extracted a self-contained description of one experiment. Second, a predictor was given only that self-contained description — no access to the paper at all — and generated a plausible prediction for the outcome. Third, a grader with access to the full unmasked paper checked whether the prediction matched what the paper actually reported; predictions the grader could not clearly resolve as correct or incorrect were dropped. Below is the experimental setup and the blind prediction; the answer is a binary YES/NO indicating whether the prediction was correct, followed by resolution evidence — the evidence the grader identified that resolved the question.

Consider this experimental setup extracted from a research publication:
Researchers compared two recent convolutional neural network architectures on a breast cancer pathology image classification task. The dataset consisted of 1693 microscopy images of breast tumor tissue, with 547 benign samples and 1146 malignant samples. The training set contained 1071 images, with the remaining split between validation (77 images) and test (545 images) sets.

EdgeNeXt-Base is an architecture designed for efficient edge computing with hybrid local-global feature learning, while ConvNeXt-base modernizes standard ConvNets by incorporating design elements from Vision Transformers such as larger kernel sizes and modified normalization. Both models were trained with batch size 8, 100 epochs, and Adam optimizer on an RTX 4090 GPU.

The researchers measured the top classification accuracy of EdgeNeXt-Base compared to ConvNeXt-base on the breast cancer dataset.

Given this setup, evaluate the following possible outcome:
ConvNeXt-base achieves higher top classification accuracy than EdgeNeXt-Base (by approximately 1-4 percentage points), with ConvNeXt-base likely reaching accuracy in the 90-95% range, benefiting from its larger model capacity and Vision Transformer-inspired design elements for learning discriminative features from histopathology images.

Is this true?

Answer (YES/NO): NO